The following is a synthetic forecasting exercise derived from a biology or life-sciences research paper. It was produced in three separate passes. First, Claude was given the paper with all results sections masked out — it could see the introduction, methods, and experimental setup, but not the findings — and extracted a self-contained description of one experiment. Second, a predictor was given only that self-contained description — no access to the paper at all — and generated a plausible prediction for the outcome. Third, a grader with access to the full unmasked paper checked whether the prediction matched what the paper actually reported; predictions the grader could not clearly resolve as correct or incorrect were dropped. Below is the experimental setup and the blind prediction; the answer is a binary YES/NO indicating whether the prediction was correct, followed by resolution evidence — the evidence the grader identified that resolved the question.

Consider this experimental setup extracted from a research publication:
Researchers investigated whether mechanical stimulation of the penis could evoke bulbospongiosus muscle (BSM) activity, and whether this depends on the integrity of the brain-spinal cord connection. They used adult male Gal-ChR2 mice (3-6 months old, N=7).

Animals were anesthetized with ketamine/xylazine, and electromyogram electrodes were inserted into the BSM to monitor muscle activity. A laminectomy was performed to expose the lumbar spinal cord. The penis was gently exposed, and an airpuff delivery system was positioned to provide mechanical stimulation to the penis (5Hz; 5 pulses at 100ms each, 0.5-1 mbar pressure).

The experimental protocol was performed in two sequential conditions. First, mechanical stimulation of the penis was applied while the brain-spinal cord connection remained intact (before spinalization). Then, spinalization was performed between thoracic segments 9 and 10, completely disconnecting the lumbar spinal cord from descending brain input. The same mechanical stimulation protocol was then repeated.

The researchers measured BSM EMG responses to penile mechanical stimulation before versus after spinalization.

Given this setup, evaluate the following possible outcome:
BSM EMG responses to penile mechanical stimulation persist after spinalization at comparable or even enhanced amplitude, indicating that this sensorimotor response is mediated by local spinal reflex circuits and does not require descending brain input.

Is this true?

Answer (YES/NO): YES